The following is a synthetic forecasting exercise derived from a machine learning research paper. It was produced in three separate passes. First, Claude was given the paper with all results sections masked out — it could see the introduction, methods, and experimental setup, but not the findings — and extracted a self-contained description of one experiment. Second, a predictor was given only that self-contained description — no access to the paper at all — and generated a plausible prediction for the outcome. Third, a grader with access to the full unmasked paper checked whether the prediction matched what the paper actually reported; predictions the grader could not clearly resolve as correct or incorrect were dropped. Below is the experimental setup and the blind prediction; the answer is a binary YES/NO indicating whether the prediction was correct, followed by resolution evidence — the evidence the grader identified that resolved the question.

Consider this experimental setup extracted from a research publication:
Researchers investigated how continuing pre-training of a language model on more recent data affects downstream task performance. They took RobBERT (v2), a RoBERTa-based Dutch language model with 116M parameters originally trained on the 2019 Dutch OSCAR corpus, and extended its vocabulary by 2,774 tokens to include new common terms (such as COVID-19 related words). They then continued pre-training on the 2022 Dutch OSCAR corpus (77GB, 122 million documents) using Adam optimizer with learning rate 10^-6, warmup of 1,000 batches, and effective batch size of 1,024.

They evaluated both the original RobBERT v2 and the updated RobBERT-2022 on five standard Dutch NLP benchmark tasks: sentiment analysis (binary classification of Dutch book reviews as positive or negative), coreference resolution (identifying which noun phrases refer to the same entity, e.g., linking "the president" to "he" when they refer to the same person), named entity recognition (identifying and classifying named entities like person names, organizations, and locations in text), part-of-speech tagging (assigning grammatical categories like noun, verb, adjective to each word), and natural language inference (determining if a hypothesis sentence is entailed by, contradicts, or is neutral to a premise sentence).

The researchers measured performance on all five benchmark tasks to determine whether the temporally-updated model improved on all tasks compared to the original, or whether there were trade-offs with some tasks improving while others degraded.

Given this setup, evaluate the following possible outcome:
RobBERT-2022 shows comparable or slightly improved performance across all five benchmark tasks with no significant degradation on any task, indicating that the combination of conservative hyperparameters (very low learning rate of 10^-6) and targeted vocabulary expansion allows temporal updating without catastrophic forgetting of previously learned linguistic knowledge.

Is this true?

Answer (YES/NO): NO